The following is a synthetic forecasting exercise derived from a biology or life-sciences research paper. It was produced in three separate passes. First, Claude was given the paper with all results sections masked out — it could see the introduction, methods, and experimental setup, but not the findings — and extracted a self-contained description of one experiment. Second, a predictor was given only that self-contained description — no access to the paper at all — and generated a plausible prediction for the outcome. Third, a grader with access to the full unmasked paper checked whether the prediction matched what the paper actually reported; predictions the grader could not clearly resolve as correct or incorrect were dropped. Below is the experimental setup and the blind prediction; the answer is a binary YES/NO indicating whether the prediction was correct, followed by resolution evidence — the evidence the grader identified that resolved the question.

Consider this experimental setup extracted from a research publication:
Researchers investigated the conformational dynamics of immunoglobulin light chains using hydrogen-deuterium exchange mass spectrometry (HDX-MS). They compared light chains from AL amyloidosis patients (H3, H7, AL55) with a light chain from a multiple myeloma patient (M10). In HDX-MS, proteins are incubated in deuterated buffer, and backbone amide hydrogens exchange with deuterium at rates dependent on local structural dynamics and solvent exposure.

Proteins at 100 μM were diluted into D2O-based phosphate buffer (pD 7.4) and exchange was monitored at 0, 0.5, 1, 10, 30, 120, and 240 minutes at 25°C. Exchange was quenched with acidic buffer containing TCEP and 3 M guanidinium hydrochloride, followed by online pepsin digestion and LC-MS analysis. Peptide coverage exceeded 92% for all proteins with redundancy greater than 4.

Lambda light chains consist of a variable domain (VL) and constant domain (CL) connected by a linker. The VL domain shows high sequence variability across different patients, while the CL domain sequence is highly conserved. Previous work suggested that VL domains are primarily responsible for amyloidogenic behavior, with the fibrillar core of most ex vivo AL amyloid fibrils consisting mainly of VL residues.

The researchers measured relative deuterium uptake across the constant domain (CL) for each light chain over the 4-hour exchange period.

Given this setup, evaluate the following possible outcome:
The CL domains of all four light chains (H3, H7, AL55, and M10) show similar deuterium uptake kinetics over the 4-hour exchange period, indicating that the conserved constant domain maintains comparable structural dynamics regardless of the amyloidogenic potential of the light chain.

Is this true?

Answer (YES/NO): NO